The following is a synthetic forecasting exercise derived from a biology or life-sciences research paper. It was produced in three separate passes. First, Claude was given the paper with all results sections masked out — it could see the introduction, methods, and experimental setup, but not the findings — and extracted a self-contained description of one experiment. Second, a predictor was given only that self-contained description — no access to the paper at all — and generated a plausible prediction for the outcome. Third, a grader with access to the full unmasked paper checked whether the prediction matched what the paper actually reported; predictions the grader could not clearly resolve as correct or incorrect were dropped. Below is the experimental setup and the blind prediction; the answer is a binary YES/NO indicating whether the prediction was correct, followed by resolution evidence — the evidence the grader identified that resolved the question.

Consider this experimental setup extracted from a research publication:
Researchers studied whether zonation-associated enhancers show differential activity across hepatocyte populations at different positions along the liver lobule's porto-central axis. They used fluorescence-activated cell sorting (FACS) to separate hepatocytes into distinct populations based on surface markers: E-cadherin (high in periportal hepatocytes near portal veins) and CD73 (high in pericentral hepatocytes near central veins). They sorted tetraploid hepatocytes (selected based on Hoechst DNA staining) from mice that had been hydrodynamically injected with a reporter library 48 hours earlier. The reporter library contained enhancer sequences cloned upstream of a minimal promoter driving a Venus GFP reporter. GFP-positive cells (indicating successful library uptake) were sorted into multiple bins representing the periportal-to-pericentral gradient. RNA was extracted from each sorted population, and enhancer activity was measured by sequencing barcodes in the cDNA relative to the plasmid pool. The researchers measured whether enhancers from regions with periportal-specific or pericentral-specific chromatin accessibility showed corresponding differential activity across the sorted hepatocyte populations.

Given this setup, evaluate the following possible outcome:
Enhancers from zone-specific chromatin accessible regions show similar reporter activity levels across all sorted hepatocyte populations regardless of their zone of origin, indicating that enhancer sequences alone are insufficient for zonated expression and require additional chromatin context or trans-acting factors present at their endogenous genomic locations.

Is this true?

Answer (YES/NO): NO